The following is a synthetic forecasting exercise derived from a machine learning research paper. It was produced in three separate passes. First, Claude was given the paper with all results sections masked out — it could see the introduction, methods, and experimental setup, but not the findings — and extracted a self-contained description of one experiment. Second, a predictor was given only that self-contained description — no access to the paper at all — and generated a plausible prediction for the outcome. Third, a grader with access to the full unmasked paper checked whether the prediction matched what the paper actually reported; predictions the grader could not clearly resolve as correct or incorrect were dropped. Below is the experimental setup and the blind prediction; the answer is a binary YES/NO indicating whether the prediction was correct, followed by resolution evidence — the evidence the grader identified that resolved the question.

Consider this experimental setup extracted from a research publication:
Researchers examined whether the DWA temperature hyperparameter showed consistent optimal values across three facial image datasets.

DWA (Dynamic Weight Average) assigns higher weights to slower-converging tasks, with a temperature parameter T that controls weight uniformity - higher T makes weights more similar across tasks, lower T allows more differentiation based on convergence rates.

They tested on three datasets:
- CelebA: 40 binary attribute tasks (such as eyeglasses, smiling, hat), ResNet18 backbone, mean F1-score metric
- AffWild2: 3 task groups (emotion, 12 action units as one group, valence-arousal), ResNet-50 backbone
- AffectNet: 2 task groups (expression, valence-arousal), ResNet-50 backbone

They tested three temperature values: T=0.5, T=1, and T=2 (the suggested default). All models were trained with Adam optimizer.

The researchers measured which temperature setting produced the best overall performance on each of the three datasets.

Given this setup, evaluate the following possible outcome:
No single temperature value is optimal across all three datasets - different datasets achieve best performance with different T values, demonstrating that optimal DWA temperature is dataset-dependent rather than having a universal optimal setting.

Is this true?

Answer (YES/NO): YES